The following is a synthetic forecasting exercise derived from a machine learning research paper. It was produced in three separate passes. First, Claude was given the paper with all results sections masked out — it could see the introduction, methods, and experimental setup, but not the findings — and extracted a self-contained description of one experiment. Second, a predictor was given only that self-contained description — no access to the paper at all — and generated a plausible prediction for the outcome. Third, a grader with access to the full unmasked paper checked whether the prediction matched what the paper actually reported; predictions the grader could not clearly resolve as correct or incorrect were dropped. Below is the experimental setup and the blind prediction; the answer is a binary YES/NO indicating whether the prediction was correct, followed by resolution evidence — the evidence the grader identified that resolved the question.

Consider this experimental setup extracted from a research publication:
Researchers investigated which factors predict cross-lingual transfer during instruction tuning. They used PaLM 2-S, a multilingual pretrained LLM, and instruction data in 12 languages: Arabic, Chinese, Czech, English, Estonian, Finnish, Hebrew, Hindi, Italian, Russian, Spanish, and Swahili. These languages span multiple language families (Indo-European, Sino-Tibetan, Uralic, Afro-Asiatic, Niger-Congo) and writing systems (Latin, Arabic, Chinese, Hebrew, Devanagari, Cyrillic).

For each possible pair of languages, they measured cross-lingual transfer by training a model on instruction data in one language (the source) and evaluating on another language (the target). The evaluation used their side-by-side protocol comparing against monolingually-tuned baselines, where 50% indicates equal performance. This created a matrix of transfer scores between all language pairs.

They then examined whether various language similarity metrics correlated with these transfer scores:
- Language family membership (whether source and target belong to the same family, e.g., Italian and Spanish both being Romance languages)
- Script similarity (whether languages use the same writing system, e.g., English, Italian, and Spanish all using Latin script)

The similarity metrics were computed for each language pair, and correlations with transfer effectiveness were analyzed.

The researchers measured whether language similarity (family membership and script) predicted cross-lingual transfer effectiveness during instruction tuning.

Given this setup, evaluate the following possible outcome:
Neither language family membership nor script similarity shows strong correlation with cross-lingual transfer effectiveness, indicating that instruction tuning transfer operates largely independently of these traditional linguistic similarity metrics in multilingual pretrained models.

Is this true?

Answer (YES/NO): YES